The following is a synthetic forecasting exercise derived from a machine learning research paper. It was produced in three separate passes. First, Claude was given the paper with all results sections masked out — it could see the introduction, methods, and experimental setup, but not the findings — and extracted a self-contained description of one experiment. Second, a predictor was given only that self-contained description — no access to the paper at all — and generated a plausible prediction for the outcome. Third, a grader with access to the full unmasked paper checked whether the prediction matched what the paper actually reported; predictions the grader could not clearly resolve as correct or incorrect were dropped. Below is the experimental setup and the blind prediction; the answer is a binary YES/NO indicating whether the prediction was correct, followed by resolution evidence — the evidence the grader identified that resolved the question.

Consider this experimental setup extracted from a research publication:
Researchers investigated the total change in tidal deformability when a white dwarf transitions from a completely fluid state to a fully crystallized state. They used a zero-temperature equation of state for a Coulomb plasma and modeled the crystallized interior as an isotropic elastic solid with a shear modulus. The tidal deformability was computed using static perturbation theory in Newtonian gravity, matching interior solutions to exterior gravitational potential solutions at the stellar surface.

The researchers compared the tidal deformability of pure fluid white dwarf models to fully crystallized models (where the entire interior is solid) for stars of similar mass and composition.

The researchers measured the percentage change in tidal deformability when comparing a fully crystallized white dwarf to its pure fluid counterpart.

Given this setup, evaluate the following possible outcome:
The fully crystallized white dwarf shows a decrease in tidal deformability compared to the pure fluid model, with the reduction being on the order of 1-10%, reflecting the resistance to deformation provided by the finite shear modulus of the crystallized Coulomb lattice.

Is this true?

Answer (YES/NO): YES